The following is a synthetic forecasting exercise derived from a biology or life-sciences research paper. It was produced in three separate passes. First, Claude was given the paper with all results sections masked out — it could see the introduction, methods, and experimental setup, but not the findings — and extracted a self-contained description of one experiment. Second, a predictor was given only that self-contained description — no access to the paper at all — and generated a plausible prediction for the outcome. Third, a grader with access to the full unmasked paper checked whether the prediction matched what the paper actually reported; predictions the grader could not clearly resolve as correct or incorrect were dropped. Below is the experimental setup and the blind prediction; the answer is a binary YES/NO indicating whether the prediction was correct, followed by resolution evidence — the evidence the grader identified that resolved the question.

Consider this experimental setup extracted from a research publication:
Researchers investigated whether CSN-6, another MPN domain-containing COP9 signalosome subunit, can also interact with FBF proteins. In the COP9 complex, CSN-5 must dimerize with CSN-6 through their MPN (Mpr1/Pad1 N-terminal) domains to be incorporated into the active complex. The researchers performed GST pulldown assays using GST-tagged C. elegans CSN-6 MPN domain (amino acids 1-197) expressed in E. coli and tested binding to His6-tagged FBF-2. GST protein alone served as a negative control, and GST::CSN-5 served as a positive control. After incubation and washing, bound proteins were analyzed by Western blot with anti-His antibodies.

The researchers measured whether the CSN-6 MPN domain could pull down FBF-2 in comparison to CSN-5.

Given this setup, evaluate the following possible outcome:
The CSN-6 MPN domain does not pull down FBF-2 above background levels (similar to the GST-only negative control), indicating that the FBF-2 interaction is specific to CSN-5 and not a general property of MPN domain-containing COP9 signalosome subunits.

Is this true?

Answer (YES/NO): NO